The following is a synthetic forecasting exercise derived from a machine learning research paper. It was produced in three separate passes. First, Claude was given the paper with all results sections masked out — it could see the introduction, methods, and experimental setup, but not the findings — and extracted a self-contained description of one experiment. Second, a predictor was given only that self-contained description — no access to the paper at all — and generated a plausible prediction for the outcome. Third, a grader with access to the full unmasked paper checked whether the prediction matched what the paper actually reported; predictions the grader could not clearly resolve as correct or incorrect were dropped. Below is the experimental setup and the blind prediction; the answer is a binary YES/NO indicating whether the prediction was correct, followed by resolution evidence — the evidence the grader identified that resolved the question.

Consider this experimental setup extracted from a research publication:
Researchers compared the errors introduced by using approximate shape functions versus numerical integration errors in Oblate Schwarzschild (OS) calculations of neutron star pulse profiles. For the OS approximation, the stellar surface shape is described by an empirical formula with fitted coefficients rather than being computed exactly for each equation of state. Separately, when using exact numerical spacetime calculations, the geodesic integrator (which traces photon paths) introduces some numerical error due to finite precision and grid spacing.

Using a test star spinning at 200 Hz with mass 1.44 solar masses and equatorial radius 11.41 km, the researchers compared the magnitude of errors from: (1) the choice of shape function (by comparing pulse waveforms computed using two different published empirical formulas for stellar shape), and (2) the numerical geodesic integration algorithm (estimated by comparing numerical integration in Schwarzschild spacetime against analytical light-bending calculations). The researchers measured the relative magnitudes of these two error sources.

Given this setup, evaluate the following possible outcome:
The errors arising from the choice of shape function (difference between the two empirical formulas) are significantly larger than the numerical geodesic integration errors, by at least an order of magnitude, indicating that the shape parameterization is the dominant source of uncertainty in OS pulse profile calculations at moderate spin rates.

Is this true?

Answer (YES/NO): YES